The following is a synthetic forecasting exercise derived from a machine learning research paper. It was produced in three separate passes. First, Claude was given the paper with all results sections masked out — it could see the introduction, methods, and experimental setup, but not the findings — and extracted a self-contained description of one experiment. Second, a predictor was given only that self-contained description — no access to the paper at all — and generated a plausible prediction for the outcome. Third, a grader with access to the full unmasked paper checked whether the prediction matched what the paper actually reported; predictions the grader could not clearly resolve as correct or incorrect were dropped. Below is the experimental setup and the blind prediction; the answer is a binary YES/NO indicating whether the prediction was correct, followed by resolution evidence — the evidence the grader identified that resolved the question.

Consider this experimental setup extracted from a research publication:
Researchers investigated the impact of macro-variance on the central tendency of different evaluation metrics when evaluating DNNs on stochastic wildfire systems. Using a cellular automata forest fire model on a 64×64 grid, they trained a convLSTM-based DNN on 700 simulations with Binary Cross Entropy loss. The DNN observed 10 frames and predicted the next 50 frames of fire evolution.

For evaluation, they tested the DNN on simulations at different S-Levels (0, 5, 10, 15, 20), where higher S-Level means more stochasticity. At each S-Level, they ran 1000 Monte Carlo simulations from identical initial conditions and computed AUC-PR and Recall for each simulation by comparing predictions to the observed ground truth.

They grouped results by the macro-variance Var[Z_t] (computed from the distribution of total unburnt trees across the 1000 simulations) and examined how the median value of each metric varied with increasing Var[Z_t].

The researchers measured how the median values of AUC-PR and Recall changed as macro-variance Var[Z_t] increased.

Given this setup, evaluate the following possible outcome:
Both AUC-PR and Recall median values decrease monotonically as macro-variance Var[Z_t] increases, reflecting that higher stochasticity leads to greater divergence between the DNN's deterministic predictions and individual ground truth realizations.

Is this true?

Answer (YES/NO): YES